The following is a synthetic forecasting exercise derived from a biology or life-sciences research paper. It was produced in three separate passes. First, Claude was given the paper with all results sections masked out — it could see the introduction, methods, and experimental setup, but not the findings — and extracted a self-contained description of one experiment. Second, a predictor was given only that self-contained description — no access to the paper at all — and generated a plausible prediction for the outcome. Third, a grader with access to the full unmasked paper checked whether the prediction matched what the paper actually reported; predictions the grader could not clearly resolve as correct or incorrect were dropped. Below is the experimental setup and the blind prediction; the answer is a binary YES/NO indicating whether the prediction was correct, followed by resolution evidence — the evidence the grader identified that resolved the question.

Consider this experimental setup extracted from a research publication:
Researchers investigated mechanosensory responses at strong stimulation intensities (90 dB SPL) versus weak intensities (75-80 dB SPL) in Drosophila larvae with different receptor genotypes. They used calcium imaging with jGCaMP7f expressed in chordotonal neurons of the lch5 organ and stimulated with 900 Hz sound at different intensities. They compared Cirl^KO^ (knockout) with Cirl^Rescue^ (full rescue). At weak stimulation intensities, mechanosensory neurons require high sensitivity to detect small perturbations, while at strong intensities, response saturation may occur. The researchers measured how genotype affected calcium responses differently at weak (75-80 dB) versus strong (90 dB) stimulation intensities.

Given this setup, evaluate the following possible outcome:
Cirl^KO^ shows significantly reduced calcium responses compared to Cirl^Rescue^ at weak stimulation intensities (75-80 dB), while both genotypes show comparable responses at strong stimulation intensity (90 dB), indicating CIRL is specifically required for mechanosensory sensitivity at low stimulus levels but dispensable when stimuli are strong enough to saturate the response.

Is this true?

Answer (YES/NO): NO